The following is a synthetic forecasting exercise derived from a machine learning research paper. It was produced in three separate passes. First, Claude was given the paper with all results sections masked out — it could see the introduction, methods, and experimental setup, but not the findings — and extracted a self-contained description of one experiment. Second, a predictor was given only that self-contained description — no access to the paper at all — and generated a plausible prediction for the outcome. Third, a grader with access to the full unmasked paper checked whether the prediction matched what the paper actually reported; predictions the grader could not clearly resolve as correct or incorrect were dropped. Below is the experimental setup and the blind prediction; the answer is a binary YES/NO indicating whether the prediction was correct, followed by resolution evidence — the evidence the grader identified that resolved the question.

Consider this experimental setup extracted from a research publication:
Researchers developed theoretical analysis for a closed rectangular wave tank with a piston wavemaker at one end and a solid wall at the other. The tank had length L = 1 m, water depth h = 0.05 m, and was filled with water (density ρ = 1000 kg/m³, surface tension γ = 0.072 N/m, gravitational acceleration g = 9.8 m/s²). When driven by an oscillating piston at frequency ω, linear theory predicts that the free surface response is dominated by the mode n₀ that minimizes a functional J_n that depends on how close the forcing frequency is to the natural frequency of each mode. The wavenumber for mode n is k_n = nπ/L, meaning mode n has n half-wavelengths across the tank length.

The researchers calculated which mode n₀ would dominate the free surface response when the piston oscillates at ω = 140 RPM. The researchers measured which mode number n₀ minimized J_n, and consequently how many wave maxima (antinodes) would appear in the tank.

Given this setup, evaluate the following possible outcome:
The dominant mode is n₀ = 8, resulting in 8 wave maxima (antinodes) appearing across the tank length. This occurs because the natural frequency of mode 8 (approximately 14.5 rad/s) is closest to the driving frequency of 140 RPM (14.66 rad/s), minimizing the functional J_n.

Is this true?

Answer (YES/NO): NO